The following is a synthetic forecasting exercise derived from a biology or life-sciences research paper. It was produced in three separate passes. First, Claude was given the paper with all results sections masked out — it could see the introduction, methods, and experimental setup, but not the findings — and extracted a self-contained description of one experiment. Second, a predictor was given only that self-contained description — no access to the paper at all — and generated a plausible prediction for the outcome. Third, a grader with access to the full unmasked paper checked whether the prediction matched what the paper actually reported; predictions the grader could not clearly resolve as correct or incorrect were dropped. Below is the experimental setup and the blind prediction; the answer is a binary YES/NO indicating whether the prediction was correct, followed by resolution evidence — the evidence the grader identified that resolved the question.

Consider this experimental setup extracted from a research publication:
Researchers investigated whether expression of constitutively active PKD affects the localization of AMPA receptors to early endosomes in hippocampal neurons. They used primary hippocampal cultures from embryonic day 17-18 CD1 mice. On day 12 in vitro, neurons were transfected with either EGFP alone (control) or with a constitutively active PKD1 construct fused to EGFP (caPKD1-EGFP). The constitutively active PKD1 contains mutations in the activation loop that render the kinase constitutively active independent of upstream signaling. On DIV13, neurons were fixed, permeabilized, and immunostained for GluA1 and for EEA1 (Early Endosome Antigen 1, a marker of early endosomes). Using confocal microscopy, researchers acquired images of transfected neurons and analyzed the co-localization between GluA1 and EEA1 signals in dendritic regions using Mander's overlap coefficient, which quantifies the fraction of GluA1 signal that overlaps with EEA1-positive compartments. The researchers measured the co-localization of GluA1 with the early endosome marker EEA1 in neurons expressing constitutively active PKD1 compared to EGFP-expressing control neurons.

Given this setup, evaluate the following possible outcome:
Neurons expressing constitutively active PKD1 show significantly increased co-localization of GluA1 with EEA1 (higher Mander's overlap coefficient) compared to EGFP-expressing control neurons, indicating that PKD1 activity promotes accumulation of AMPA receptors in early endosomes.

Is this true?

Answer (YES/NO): YES